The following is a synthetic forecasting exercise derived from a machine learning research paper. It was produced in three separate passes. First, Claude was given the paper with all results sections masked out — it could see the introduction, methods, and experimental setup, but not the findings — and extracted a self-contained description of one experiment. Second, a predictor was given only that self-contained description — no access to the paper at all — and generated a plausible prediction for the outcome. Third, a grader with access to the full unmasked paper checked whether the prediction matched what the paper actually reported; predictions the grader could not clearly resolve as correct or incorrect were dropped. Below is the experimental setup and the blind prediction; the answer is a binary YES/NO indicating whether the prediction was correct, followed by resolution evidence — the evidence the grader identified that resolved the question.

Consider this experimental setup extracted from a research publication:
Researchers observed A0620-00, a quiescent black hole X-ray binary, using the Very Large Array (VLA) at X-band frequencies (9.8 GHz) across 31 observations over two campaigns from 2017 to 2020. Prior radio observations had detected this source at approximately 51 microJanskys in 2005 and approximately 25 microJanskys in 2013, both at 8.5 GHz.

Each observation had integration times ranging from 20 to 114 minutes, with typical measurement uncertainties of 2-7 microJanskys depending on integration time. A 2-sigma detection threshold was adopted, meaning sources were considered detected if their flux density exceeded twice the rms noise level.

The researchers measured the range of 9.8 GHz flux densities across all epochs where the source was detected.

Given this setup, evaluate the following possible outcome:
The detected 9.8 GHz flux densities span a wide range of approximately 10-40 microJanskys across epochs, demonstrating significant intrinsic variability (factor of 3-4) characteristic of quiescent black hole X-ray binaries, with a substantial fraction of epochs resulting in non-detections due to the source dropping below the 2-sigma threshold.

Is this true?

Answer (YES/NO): NO